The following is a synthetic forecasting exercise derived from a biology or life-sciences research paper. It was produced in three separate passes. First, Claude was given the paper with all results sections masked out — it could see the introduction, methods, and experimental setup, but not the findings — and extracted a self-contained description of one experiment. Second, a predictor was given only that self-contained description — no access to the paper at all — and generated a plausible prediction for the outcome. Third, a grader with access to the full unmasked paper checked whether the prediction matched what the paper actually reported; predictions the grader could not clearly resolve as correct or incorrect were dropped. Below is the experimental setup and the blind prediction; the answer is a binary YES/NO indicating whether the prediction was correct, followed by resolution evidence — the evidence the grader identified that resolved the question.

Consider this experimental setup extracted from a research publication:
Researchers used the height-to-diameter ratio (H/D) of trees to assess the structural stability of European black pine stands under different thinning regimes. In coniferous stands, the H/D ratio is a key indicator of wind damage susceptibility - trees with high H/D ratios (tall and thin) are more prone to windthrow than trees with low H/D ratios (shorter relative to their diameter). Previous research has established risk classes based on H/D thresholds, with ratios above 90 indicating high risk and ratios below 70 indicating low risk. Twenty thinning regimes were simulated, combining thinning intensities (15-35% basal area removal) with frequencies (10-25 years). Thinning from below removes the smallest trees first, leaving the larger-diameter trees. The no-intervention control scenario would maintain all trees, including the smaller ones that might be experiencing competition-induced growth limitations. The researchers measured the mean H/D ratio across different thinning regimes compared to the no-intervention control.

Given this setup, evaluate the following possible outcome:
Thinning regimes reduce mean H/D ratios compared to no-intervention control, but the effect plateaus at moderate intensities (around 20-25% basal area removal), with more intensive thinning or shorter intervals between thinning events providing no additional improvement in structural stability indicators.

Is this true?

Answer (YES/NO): NO